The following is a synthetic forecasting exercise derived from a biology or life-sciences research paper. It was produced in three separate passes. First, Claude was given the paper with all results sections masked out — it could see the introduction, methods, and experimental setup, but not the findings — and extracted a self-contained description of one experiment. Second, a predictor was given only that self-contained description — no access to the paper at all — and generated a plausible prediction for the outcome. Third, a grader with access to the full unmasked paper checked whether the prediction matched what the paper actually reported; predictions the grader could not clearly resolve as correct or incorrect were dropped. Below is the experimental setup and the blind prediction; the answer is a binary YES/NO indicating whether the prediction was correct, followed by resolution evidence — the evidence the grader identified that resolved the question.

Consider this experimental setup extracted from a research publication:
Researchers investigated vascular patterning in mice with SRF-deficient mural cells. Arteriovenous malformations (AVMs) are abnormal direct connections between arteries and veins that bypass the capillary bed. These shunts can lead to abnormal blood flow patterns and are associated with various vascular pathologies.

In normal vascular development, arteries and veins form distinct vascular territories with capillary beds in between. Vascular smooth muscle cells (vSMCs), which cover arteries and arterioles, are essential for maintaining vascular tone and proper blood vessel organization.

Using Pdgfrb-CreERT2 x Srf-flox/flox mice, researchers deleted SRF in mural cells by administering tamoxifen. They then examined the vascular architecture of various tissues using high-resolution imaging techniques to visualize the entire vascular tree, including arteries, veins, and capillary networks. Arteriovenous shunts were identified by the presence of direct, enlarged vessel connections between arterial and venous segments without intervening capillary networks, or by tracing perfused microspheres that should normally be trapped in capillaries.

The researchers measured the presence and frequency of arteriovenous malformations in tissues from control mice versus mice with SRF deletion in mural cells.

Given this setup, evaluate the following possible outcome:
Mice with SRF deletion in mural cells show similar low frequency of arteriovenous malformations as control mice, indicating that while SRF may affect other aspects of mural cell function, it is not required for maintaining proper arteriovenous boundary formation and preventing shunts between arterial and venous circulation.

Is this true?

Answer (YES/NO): NO